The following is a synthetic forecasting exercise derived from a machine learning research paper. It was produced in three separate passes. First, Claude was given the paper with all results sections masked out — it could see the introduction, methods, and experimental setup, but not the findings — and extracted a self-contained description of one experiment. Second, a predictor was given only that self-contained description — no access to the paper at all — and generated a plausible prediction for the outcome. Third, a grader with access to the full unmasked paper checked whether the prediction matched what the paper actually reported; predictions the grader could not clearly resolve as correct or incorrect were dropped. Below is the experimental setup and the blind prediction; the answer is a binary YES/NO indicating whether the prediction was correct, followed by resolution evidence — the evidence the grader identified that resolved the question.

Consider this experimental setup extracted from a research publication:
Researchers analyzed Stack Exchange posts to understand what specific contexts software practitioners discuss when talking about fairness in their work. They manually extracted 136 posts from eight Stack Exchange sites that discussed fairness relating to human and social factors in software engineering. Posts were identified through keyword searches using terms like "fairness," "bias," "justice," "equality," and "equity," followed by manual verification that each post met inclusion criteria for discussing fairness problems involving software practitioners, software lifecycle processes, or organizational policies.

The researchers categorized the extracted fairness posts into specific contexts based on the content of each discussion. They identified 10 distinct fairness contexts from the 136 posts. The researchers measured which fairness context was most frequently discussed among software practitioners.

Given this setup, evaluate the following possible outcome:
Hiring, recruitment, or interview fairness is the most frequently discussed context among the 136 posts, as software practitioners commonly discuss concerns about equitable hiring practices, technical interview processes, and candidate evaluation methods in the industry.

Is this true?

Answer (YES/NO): NO